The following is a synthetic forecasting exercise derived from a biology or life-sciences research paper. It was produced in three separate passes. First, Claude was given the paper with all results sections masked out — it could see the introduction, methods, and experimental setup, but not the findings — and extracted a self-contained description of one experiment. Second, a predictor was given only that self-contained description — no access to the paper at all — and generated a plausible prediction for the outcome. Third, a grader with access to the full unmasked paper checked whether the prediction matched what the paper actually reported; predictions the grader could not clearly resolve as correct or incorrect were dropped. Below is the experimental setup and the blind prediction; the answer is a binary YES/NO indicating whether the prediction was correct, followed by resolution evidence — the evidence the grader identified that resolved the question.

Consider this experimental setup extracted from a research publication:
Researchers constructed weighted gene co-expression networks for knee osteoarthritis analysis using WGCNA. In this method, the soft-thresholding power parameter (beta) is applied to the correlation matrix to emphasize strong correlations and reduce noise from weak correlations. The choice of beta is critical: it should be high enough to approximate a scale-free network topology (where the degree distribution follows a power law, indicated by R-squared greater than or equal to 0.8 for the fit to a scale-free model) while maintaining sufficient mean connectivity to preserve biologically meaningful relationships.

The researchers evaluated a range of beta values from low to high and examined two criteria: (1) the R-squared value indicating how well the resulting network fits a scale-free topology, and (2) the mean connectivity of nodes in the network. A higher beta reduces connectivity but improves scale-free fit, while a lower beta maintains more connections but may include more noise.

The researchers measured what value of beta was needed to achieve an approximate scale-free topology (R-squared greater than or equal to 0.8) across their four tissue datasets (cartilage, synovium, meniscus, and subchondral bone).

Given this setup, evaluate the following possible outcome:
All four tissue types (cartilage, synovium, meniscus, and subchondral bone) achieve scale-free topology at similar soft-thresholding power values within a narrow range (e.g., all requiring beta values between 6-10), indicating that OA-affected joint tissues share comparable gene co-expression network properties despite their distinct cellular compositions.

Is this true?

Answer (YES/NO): NO